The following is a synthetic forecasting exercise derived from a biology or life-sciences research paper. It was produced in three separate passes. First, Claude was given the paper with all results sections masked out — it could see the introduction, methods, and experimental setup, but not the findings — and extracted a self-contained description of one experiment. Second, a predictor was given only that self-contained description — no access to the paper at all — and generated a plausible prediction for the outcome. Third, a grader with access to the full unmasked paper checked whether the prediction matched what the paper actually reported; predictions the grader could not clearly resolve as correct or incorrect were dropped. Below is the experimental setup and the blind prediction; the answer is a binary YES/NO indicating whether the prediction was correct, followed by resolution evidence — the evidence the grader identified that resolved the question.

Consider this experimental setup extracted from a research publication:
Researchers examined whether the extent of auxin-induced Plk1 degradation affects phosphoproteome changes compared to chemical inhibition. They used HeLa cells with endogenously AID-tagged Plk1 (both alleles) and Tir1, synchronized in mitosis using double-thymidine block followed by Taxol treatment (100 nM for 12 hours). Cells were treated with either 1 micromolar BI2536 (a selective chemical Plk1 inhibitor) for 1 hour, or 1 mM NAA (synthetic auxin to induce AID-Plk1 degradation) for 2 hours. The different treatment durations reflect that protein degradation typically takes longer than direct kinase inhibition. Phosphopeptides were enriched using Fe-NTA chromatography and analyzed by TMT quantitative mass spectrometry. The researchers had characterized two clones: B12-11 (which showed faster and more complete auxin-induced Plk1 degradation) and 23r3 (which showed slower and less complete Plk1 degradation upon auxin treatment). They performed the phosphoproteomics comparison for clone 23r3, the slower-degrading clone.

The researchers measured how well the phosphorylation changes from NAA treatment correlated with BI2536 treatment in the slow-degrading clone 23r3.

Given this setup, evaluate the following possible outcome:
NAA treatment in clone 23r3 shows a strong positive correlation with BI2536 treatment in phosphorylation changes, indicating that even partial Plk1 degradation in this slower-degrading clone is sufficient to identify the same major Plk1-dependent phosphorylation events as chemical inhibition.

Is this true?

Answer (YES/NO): NO